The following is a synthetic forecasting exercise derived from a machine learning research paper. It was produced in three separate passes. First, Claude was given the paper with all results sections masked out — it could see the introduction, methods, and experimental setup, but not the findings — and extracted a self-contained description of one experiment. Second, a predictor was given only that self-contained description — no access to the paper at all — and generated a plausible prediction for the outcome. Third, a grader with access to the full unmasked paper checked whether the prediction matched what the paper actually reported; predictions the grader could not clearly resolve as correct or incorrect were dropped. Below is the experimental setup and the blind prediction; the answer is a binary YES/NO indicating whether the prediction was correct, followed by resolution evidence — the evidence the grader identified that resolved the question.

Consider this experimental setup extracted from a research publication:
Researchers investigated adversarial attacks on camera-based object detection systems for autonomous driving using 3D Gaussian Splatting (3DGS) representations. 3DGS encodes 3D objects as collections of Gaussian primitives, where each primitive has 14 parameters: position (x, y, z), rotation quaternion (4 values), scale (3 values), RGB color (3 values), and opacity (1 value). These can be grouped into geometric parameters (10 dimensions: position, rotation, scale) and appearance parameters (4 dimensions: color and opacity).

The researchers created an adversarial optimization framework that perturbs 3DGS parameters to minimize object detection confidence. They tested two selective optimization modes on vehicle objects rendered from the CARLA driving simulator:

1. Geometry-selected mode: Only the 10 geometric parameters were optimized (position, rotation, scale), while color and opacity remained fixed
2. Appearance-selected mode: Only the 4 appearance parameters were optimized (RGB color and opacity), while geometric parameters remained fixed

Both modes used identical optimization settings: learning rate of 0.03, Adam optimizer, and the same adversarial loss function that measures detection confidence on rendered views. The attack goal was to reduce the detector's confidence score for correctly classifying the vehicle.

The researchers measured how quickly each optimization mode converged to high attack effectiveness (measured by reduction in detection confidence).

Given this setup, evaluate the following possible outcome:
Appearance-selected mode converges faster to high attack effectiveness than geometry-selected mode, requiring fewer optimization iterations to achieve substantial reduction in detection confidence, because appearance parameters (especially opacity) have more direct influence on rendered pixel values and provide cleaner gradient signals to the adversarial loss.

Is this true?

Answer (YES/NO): NO